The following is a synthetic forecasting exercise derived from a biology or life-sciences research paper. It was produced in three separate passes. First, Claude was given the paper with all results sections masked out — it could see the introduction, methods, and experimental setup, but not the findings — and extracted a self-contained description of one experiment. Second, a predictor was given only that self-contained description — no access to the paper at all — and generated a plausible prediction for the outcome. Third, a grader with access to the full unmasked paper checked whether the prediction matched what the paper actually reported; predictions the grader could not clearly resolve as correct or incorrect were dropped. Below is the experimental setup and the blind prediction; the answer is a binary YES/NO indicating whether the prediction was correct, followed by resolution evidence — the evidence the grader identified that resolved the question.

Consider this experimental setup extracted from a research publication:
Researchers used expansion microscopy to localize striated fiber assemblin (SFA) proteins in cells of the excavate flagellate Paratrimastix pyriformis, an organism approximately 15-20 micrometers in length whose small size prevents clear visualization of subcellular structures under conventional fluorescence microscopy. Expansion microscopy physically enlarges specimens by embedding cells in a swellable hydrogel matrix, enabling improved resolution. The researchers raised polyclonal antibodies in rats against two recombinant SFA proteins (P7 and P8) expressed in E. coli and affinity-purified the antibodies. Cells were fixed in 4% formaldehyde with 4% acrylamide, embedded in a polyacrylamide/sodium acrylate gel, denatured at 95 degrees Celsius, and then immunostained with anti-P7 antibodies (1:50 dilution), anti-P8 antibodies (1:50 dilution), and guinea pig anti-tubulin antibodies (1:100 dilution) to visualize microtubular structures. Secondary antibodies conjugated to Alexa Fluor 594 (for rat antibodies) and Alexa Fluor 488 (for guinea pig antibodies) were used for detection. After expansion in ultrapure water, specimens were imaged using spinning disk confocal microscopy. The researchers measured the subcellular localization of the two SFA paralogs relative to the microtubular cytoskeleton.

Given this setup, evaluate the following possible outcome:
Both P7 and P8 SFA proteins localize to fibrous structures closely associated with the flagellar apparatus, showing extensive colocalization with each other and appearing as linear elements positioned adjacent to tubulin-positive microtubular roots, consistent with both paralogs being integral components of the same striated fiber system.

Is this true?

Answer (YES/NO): NO